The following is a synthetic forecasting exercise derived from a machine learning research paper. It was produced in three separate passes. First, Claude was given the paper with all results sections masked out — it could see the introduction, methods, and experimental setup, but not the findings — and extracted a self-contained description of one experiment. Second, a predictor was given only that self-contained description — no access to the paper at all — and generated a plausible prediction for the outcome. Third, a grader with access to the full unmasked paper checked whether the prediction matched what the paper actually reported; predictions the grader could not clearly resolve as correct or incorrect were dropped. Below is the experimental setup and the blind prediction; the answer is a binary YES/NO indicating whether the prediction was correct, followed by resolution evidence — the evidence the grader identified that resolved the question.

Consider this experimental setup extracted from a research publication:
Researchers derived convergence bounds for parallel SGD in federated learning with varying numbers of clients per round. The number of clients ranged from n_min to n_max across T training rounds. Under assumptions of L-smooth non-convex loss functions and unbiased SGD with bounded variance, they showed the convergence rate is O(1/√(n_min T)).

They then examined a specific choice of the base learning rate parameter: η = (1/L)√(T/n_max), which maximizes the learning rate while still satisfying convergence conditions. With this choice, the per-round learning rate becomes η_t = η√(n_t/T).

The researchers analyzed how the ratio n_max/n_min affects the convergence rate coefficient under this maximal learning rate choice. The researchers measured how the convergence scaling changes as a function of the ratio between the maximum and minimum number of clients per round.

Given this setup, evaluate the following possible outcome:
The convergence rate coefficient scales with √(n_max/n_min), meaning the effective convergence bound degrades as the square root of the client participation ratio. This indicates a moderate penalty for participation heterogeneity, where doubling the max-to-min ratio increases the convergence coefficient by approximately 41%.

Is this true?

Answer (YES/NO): YES